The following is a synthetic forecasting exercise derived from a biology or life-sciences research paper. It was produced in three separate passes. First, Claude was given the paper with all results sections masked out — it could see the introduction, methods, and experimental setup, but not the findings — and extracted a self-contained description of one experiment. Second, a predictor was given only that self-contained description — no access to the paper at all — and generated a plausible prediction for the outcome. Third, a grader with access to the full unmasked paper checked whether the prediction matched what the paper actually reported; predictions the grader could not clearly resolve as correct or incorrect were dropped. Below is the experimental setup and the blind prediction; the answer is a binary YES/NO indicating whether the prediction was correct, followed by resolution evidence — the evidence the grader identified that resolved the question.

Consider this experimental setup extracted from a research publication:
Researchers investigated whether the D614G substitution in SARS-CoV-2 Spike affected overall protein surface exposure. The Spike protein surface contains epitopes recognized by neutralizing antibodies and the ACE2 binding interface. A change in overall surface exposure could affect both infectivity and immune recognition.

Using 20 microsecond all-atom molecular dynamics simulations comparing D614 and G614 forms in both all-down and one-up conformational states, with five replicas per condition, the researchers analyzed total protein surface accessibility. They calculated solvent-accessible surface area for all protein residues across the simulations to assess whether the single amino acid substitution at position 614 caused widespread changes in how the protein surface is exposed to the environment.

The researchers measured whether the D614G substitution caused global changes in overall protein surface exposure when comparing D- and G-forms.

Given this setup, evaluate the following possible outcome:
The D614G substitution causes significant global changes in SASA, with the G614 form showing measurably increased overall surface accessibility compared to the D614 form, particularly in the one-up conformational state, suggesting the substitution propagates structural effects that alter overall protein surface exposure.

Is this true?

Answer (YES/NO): NO